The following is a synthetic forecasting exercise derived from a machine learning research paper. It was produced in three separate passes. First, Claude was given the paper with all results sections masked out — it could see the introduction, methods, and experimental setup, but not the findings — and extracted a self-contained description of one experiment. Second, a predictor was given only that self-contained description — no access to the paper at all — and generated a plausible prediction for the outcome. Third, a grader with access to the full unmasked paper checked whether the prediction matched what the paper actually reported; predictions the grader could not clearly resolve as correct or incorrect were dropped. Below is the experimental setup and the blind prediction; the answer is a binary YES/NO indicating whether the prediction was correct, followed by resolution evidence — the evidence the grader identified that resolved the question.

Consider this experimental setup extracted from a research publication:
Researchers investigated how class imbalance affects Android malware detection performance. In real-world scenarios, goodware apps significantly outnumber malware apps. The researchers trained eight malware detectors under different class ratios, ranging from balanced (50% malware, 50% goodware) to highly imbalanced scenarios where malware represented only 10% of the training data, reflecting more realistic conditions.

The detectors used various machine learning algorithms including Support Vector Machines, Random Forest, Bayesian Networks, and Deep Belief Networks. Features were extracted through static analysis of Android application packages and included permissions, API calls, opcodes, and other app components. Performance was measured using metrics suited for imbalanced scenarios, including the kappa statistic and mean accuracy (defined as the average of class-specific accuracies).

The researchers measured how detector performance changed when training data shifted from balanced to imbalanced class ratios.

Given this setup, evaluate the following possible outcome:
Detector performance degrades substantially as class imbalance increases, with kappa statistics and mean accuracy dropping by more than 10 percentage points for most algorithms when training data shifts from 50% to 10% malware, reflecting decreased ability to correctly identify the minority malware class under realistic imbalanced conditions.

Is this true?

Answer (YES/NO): NO